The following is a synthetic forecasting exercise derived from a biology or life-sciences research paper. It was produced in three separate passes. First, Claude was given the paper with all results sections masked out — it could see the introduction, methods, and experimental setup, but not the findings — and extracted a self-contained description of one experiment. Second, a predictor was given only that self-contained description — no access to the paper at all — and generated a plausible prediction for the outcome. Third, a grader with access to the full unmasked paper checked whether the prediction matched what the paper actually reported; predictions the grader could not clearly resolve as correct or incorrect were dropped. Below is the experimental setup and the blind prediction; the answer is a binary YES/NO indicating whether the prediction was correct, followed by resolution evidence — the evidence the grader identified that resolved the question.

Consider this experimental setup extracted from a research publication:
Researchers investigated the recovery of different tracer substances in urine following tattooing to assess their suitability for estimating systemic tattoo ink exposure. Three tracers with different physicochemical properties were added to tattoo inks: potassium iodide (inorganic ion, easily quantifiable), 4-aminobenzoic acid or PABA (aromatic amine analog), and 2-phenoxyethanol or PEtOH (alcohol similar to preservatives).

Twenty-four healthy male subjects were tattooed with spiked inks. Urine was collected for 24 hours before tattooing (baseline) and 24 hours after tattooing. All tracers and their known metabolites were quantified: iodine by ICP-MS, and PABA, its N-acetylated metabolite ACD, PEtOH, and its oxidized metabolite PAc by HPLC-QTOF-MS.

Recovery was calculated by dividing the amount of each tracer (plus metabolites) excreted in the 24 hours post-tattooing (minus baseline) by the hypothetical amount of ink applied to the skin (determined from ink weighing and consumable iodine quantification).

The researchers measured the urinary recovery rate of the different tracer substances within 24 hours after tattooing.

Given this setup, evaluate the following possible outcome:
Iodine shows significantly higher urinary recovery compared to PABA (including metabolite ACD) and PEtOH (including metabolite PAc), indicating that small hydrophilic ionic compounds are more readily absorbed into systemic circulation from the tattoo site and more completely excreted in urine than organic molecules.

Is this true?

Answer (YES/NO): NO